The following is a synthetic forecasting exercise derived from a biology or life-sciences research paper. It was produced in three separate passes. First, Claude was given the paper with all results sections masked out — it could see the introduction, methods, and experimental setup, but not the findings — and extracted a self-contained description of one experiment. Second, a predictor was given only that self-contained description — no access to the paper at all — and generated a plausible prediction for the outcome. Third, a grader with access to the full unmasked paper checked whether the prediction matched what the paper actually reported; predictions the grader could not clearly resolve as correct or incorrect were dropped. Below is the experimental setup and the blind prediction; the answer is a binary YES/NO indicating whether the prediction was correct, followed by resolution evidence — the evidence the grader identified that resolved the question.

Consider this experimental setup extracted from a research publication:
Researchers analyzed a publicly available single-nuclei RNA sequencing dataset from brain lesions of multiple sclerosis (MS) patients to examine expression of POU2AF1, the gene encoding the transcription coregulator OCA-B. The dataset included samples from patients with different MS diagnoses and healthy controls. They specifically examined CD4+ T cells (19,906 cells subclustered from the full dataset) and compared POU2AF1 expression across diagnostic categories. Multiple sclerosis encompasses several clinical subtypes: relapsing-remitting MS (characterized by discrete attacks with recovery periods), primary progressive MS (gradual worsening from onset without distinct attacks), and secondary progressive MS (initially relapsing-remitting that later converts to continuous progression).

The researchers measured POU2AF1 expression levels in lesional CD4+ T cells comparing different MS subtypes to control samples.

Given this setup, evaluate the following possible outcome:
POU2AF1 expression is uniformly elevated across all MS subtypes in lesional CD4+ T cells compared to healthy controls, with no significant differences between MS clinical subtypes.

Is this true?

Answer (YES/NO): NO